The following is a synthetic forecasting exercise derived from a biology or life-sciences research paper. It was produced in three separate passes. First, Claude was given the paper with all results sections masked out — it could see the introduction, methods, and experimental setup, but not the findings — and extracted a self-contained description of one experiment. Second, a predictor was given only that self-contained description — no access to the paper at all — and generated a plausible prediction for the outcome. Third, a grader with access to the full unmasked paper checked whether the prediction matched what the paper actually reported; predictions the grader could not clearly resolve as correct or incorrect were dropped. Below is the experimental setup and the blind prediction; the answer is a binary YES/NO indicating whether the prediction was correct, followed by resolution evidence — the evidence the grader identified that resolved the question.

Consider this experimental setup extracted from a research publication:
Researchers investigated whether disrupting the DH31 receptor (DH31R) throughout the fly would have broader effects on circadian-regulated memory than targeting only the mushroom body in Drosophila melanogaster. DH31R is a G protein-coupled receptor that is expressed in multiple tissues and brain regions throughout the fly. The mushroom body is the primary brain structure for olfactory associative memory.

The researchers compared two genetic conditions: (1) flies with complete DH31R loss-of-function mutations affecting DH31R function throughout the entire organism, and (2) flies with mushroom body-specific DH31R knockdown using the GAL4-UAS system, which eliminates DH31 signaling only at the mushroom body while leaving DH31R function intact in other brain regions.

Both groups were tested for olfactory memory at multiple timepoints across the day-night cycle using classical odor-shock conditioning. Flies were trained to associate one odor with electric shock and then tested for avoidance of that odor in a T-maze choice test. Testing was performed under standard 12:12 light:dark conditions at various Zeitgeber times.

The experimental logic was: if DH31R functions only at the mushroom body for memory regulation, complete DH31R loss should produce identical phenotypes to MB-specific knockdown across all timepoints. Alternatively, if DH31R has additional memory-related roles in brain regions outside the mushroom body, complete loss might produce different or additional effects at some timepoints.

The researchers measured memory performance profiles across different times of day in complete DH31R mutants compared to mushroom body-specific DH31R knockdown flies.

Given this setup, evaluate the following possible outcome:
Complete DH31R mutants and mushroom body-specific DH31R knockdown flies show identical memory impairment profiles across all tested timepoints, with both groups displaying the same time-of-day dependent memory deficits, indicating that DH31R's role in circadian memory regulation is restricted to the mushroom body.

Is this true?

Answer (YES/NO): NO